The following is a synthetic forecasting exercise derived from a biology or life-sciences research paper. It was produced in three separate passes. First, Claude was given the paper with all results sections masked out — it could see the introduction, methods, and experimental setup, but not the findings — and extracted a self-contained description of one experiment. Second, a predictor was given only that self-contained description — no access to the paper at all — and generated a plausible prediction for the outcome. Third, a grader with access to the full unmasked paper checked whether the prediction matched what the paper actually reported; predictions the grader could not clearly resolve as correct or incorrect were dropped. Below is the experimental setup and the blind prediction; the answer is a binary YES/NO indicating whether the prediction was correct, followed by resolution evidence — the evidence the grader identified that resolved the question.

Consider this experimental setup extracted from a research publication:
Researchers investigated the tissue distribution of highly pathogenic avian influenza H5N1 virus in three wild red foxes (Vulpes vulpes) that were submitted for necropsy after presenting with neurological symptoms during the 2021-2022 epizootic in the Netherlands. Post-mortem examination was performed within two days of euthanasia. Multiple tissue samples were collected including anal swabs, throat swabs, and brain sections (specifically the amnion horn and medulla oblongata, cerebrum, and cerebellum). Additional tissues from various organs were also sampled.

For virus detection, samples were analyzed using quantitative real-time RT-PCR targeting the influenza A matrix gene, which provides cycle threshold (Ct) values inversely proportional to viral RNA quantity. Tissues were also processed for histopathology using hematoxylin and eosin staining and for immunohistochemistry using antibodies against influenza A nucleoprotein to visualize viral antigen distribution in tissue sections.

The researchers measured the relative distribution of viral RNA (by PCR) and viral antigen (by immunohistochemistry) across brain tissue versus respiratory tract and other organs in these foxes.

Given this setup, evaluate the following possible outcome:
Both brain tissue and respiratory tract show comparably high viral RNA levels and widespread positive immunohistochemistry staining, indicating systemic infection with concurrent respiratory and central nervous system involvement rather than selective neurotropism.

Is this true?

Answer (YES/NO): NO